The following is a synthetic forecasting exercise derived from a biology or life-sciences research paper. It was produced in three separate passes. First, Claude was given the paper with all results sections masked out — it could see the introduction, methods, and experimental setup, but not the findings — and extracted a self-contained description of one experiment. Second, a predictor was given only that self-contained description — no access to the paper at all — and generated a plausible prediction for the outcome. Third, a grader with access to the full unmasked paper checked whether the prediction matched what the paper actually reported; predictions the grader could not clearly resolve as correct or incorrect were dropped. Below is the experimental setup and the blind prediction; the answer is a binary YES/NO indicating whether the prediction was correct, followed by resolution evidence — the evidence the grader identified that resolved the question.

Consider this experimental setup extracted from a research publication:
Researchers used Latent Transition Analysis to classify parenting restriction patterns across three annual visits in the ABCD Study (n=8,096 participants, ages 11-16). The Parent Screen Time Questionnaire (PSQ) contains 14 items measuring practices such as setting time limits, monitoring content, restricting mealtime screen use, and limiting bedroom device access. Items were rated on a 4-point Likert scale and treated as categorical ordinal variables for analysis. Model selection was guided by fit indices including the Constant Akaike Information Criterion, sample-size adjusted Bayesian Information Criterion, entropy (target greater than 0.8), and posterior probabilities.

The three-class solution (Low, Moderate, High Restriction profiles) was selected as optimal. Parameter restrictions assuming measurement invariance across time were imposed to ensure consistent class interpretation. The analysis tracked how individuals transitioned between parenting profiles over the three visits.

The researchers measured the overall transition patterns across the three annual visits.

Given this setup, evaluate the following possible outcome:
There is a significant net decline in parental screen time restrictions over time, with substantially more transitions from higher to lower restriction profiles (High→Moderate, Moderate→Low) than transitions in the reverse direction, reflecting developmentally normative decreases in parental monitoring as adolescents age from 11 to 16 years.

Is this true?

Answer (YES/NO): YES